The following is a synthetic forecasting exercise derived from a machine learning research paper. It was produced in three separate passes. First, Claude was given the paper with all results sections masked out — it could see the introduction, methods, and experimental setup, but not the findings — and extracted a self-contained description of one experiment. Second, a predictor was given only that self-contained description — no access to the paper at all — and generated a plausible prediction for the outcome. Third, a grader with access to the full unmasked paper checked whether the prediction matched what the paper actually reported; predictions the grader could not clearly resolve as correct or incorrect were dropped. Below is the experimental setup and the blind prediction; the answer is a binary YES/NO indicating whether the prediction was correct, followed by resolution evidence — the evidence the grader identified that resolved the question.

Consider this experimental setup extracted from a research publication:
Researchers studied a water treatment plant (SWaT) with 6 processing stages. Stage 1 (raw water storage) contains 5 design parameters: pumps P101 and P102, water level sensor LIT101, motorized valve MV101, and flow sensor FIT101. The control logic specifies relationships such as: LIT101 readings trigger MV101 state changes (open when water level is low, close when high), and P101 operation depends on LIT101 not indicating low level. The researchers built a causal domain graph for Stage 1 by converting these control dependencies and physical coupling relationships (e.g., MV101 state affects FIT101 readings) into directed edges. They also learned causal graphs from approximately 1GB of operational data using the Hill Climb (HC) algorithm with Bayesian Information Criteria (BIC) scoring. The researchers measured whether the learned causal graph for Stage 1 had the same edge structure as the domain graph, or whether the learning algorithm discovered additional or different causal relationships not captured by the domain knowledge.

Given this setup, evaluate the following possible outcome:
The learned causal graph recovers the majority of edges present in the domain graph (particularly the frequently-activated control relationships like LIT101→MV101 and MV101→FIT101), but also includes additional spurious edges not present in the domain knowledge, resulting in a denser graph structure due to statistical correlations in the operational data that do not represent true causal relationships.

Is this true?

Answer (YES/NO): NO